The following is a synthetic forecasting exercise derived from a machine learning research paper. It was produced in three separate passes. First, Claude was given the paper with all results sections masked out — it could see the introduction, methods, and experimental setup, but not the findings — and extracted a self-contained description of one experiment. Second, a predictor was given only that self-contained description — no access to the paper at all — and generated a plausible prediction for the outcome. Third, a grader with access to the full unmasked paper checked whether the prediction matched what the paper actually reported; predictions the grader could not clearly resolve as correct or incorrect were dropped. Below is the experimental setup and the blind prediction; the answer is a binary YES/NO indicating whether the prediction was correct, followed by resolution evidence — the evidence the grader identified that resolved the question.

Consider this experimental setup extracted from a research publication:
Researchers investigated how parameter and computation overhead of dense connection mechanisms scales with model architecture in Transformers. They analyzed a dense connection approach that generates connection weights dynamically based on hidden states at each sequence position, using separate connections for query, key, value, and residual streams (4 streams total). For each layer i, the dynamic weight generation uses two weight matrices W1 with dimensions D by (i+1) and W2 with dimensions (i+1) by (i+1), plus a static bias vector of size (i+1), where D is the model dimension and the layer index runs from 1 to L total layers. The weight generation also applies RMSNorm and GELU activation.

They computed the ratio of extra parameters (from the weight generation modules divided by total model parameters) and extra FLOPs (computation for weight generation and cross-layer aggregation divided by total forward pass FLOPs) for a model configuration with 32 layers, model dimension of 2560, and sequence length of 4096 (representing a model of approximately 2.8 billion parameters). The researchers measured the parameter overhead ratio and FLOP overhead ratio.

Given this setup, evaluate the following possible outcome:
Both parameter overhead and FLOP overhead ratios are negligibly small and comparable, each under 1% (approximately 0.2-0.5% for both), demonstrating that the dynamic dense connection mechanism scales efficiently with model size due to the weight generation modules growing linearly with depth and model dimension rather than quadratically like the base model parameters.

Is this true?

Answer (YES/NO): YES